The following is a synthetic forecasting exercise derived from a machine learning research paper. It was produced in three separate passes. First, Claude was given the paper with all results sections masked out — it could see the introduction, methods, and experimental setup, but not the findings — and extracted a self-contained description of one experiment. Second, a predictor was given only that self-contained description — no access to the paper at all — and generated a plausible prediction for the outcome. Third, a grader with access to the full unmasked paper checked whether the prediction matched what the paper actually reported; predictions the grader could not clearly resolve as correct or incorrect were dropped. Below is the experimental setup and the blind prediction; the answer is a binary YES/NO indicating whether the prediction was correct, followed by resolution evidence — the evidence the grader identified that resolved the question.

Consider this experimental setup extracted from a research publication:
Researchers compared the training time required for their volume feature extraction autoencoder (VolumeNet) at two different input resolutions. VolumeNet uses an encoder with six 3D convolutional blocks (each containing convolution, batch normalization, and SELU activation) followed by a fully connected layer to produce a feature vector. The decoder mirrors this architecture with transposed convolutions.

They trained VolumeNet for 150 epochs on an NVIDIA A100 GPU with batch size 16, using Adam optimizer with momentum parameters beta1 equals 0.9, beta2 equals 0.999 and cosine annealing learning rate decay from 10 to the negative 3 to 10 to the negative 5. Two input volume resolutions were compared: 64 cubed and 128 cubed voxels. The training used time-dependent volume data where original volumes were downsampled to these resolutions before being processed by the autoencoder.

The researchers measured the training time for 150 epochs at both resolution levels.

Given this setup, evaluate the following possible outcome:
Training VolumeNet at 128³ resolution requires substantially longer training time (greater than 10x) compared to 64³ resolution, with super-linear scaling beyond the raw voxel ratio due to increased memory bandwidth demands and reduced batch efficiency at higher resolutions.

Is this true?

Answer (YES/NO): NO